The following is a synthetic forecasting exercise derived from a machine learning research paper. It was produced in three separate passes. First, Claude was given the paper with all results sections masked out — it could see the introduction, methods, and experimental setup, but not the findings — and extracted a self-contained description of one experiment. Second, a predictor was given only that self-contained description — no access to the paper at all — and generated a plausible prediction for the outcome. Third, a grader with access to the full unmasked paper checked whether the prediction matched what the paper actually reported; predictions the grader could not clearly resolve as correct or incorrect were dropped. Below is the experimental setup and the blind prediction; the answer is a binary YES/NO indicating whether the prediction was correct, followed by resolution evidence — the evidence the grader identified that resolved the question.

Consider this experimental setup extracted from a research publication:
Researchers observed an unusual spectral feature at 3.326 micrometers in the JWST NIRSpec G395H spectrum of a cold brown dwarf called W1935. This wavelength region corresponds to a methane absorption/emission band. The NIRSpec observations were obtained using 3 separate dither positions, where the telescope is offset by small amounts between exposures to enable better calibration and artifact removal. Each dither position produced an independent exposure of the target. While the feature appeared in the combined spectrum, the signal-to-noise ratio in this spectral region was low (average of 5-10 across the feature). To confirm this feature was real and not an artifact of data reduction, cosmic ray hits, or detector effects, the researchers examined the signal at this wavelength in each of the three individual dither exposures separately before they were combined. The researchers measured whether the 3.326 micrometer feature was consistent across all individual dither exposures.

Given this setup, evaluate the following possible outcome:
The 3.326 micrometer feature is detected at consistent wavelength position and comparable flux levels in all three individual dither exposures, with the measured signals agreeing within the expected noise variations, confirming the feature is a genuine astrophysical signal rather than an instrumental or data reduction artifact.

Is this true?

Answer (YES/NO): YES